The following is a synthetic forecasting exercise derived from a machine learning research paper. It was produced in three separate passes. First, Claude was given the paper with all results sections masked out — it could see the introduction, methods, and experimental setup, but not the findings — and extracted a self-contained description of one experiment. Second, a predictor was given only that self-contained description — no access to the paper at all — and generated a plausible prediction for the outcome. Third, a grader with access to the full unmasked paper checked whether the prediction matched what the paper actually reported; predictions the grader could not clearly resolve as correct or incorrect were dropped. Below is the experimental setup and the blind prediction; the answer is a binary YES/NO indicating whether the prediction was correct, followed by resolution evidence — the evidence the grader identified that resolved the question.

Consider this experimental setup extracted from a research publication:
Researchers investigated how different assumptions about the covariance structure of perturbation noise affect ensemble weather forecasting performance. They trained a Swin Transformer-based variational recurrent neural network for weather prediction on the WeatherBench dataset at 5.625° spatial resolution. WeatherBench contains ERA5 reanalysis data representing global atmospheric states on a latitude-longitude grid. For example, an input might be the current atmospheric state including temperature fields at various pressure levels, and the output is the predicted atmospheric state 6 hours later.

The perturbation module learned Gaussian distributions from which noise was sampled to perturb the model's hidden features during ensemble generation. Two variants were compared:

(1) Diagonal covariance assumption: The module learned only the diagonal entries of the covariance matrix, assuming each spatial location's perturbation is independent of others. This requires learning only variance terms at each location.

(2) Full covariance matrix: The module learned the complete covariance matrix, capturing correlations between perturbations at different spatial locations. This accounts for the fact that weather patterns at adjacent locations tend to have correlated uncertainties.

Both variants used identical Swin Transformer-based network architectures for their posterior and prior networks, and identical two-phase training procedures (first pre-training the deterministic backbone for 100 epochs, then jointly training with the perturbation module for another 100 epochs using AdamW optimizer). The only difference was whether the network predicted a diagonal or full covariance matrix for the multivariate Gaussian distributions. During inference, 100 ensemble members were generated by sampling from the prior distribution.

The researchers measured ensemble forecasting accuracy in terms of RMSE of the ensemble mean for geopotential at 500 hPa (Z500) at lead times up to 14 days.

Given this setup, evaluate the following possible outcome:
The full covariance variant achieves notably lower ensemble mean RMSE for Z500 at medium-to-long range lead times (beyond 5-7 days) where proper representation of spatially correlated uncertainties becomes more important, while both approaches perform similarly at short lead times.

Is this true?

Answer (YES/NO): NO